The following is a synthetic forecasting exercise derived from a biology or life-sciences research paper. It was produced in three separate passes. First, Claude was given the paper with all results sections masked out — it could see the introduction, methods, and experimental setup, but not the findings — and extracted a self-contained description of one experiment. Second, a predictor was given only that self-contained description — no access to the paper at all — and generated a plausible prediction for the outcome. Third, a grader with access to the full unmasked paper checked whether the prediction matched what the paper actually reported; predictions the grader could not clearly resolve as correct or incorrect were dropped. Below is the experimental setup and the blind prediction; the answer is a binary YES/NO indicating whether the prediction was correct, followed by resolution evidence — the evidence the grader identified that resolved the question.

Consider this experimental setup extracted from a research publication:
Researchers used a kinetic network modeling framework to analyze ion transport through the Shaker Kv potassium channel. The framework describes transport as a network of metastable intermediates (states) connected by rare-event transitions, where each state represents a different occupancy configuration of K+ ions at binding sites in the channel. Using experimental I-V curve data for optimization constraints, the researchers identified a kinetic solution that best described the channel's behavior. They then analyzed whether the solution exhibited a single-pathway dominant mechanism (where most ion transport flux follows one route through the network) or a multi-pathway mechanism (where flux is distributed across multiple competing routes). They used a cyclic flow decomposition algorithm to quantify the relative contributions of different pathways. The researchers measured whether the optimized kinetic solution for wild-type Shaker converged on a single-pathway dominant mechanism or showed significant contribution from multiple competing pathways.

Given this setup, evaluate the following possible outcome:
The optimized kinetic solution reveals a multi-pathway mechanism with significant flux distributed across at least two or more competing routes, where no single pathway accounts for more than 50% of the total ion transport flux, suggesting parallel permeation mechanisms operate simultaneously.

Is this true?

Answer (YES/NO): NO